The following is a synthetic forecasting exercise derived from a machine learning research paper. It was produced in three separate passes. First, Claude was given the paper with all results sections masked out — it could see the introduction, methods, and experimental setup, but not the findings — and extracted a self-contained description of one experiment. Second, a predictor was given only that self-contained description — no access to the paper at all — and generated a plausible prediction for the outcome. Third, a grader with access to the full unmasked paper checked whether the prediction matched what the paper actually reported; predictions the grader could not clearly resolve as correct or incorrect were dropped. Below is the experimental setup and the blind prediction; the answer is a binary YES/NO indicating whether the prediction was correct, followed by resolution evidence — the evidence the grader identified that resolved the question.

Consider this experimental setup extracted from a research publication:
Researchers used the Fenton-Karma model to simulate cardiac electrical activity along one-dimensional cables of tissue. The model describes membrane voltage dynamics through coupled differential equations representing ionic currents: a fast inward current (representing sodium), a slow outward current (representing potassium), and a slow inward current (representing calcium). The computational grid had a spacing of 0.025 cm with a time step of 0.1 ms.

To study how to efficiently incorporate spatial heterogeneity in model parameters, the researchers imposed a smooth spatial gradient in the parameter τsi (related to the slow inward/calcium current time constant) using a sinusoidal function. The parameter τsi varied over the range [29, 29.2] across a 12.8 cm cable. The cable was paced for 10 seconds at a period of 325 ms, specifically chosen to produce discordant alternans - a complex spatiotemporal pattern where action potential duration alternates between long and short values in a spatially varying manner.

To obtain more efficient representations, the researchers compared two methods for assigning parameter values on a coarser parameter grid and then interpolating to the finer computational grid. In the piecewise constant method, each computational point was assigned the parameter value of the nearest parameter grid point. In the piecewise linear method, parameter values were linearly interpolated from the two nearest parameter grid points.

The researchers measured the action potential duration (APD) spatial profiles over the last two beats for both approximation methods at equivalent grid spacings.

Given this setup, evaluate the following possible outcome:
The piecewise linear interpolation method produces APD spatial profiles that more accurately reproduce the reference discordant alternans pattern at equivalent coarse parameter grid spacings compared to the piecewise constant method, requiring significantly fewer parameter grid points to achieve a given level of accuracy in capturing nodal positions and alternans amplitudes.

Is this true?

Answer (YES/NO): NO